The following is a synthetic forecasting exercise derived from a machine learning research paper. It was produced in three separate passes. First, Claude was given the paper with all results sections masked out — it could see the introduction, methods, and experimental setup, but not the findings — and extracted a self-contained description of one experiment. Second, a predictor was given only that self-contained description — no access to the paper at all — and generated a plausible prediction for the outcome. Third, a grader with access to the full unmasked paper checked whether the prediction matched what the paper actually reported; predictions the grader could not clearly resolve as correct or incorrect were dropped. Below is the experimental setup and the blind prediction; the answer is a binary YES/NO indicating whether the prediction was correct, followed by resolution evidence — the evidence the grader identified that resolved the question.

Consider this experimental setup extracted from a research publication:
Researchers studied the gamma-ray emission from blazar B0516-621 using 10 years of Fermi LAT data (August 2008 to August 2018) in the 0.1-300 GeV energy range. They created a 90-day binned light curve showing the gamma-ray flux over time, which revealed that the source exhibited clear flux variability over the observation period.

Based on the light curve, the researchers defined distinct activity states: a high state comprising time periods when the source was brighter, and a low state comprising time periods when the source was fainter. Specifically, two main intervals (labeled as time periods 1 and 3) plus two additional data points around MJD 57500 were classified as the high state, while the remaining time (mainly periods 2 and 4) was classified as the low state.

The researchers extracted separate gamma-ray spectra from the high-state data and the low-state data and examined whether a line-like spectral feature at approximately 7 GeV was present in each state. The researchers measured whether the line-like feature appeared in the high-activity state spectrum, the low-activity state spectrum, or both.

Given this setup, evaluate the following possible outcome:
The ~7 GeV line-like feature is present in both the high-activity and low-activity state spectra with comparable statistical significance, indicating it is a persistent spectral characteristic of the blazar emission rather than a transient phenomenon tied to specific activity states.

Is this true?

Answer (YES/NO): NO